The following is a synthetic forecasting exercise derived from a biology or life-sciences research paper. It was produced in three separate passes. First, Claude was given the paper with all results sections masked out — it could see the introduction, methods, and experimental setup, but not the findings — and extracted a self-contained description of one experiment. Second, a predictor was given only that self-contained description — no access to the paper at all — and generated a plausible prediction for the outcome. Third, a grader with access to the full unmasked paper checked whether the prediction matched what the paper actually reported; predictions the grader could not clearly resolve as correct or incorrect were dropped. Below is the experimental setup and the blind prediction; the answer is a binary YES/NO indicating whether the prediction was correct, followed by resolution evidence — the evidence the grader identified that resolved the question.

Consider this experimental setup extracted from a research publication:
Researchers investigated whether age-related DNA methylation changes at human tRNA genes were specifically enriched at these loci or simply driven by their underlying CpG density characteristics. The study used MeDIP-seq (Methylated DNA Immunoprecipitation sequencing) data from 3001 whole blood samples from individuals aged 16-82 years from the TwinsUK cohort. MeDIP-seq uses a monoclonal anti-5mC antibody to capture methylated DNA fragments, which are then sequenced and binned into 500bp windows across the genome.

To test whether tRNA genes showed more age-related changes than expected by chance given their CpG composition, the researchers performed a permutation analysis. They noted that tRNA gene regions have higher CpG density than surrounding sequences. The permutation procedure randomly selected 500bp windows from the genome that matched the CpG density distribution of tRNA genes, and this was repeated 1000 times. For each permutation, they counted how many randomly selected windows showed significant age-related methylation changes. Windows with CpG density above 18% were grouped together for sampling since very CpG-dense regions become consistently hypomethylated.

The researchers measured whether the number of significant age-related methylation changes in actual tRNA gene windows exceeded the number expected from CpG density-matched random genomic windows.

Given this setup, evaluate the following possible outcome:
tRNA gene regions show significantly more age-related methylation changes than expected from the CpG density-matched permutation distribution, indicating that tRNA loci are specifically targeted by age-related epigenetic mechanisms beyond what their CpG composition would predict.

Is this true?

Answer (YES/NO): YES